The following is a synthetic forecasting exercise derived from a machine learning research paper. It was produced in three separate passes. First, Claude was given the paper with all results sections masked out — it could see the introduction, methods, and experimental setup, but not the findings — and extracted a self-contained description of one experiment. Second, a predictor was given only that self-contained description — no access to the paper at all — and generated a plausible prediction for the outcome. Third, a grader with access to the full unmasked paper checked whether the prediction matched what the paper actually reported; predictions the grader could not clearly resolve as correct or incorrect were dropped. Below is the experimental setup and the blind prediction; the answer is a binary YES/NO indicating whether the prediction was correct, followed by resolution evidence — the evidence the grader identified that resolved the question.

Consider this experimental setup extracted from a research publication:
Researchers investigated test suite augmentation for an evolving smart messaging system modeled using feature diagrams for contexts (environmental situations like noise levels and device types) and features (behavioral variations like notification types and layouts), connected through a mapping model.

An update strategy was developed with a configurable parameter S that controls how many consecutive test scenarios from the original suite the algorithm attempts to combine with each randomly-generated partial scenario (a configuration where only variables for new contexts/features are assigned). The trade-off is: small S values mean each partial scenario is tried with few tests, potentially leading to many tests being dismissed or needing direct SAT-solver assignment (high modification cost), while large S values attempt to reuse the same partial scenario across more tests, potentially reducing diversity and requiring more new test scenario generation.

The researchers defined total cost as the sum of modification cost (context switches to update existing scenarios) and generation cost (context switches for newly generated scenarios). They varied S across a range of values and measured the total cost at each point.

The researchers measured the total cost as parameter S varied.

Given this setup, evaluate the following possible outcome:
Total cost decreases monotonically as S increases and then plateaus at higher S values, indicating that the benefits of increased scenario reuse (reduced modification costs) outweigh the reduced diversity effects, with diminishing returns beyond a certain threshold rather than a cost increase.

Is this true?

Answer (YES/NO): NO